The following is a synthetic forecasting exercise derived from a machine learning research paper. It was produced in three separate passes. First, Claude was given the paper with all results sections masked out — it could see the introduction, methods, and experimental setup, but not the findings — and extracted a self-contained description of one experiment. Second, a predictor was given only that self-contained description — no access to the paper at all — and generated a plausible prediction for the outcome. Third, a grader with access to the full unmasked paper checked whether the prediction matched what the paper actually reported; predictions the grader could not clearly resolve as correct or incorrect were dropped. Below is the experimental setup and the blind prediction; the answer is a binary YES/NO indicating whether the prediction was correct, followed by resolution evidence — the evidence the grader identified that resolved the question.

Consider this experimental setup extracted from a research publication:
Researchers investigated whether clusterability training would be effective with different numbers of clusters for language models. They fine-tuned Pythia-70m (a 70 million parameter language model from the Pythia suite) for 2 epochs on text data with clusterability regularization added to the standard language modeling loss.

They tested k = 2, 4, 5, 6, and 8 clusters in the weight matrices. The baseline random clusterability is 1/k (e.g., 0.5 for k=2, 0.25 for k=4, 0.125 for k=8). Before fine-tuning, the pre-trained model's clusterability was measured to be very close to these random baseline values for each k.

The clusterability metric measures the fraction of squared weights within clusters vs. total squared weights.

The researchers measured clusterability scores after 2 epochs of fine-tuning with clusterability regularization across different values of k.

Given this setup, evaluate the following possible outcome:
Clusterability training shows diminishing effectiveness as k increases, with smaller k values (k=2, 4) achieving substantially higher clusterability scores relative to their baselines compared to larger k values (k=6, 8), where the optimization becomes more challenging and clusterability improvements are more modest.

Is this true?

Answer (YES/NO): NO